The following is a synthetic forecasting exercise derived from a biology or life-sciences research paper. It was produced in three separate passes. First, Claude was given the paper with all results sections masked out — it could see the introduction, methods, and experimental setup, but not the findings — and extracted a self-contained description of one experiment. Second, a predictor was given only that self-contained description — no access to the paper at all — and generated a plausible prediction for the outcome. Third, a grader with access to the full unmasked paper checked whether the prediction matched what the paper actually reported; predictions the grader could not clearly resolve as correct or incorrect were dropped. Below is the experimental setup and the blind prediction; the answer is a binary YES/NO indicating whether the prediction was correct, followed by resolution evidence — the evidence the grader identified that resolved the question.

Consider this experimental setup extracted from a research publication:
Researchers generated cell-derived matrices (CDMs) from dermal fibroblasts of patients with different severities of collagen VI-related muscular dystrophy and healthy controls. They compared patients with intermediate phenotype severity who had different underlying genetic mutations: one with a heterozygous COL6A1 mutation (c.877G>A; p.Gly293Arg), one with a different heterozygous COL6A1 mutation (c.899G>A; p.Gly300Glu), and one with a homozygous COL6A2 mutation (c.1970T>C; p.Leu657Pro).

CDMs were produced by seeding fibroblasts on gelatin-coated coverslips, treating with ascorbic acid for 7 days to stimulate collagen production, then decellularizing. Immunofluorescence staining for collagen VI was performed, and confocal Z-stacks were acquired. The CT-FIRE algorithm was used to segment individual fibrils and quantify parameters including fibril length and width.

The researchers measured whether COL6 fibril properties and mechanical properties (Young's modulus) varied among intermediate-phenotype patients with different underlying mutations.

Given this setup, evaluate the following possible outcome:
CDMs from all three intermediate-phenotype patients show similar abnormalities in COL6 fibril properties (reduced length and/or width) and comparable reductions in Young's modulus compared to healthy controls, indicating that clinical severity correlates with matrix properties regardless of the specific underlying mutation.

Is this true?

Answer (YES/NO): NO